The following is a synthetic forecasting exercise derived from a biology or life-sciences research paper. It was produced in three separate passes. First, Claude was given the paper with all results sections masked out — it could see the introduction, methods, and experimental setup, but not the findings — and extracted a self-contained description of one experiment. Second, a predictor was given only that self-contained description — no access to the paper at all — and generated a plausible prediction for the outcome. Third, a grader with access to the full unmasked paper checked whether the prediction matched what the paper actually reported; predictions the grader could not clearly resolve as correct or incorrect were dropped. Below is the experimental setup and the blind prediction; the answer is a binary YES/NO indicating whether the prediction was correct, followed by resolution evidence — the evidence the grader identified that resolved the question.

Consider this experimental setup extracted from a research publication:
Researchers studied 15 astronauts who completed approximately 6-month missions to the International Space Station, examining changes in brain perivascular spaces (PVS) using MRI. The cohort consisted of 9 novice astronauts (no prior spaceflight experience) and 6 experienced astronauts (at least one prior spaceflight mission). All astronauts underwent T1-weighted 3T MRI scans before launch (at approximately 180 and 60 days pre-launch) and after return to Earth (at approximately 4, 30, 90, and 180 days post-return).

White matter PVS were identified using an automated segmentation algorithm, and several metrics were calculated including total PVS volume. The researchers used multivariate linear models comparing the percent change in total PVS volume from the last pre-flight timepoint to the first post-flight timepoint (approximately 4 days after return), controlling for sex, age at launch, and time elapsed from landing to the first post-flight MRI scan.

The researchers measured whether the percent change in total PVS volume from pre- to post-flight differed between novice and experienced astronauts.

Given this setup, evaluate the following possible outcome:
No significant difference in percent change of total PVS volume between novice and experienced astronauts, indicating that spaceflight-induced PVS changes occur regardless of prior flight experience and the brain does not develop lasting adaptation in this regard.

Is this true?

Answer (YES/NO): NO